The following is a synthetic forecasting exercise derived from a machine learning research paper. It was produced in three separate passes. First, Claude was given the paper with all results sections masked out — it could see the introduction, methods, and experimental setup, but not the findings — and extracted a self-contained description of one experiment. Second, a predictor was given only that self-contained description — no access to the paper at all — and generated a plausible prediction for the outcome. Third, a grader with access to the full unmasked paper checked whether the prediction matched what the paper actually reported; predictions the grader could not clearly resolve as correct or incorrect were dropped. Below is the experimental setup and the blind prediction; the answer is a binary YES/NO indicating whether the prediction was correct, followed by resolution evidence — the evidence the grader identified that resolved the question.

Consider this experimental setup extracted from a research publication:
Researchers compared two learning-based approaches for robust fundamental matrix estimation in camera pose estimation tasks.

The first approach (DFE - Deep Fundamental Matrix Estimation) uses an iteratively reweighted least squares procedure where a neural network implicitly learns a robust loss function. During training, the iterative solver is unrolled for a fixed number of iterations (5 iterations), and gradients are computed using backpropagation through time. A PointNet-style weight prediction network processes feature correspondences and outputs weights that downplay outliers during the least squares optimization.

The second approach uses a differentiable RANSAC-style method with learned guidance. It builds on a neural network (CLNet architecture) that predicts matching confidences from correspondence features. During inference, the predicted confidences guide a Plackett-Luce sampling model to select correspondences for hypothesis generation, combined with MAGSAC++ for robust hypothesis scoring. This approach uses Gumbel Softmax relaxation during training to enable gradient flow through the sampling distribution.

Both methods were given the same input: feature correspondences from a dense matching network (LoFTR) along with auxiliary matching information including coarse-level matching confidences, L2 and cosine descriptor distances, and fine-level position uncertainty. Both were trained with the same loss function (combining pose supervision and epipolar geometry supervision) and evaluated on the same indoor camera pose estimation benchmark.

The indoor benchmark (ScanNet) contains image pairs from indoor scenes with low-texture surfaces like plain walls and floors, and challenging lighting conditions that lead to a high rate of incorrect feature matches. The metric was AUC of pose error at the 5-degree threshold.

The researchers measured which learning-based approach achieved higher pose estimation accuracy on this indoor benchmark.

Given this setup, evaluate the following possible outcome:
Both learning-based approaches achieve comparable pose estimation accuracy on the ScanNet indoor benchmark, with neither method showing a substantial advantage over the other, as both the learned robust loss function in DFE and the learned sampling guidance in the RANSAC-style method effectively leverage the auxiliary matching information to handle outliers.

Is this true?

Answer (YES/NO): NO